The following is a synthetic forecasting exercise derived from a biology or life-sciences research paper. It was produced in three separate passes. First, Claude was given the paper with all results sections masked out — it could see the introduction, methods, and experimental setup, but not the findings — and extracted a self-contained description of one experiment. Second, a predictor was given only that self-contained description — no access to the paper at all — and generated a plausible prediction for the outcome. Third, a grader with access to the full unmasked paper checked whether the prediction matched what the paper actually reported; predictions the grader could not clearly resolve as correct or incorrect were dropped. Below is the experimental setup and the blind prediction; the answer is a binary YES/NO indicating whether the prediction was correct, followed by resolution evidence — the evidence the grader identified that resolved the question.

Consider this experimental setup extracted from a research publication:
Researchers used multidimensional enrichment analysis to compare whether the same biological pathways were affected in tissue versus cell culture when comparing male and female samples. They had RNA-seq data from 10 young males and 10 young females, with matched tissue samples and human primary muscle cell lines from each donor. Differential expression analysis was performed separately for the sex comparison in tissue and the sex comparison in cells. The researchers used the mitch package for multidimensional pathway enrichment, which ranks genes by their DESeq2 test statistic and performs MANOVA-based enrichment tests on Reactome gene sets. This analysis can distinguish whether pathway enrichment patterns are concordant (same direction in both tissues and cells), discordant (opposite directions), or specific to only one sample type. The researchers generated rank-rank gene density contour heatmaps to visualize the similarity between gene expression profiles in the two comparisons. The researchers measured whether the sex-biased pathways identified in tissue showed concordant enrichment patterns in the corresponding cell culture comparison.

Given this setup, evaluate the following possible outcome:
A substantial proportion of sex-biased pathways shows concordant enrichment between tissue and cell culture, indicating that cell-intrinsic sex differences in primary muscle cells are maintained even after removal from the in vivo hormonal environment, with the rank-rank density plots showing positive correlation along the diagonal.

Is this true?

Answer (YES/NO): NO